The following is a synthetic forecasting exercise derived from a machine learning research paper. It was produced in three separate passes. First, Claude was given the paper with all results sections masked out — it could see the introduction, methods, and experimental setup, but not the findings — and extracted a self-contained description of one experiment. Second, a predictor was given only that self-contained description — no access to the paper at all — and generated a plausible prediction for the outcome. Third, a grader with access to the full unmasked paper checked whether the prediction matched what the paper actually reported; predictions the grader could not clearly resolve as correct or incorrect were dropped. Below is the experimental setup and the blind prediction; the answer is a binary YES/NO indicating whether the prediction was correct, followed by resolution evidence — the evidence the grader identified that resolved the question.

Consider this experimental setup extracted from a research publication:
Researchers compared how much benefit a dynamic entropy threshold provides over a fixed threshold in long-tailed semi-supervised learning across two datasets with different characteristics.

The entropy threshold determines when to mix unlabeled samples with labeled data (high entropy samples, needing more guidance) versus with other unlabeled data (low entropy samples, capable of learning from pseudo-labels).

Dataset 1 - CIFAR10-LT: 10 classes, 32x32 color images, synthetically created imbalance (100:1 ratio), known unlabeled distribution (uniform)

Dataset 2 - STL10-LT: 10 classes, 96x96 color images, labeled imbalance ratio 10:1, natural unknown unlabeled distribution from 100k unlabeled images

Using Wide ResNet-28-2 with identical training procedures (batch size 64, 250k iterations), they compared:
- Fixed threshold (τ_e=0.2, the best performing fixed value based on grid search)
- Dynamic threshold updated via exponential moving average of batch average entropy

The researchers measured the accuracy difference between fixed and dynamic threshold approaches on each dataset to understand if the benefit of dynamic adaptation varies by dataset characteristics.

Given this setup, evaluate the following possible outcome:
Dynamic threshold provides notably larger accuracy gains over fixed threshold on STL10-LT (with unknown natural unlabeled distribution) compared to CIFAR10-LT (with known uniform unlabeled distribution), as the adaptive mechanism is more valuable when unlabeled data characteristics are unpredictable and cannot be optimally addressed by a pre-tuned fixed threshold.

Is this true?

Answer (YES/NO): YES